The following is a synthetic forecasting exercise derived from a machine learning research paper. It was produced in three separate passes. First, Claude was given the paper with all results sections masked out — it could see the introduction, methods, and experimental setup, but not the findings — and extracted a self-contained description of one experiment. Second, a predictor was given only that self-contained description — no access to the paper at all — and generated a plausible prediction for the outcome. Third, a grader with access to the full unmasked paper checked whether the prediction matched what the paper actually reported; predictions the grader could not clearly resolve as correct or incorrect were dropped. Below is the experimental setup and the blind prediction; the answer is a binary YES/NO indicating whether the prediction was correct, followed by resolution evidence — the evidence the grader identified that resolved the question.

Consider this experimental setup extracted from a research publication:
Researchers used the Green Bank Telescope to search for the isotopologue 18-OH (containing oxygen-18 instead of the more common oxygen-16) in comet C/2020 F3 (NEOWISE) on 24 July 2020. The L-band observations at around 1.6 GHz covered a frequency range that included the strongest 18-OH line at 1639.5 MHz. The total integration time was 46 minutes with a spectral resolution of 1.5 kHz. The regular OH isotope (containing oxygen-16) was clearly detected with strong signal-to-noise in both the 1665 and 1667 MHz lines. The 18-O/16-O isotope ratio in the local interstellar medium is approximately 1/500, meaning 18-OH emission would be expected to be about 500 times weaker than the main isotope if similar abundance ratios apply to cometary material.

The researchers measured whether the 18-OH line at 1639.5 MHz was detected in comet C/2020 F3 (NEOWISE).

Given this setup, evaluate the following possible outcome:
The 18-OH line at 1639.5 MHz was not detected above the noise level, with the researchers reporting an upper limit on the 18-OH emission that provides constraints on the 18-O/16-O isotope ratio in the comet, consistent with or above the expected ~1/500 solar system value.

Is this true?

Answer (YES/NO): NO